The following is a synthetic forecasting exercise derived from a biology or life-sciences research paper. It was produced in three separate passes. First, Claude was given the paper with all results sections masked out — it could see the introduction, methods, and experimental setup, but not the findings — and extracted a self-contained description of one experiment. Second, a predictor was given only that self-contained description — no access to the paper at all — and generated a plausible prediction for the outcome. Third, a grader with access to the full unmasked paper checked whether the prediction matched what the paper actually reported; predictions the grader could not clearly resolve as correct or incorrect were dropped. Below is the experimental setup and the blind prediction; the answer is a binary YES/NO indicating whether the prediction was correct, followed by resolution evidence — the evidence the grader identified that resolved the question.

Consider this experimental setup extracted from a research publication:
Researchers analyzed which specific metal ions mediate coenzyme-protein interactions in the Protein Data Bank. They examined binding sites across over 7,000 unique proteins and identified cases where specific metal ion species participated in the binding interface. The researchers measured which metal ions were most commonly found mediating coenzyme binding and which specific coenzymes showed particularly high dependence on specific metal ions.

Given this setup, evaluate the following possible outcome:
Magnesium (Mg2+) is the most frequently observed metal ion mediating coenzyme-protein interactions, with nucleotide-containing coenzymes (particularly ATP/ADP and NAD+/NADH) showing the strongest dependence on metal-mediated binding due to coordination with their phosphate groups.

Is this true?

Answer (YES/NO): NO